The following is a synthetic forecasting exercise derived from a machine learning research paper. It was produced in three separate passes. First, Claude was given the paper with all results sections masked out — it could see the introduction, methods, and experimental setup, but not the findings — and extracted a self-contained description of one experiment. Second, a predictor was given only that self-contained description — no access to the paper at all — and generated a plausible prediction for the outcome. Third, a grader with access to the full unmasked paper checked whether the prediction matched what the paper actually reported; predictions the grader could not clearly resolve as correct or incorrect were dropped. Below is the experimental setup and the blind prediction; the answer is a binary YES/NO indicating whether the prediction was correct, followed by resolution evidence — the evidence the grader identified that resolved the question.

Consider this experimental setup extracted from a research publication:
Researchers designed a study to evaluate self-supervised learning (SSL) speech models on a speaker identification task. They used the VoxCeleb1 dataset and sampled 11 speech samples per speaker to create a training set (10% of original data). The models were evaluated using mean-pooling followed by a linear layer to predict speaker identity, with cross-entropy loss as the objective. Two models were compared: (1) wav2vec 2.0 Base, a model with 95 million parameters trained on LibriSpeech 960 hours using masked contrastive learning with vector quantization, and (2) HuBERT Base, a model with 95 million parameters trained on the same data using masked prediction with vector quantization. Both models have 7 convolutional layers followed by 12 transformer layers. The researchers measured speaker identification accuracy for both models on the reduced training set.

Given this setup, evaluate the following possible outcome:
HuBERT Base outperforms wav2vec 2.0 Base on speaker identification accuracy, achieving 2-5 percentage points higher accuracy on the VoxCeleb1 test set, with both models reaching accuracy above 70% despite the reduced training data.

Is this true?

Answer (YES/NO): NO